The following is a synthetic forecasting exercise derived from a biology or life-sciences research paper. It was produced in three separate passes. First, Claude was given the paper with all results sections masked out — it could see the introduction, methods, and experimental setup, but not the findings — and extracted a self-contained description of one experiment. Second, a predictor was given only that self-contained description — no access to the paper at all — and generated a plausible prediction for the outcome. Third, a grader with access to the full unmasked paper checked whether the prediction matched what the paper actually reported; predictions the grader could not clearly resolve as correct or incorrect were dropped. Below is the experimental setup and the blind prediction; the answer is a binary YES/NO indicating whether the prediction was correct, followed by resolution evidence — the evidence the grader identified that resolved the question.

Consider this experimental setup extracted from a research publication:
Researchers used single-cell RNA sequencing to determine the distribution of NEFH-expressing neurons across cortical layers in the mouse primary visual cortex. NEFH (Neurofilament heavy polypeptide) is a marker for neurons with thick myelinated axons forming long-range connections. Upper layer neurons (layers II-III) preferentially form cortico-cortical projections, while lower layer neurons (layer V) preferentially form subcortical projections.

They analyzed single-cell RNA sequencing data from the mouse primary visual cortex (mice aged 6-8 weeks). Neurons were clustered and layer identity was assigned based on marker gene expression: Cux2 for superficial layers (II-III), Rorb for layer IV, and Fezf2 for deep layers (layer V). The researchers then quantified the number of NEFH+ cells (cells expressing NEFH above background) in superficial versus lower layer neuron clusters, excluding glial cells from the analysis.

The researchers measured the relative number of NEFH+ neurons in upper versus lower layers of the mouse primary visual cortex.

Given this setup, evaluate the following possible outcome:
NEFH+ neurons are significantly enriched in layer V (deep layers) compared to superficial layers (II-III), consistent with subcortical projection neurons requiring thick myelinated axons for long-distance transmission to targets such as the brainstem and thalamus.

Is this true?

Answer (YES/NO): YES